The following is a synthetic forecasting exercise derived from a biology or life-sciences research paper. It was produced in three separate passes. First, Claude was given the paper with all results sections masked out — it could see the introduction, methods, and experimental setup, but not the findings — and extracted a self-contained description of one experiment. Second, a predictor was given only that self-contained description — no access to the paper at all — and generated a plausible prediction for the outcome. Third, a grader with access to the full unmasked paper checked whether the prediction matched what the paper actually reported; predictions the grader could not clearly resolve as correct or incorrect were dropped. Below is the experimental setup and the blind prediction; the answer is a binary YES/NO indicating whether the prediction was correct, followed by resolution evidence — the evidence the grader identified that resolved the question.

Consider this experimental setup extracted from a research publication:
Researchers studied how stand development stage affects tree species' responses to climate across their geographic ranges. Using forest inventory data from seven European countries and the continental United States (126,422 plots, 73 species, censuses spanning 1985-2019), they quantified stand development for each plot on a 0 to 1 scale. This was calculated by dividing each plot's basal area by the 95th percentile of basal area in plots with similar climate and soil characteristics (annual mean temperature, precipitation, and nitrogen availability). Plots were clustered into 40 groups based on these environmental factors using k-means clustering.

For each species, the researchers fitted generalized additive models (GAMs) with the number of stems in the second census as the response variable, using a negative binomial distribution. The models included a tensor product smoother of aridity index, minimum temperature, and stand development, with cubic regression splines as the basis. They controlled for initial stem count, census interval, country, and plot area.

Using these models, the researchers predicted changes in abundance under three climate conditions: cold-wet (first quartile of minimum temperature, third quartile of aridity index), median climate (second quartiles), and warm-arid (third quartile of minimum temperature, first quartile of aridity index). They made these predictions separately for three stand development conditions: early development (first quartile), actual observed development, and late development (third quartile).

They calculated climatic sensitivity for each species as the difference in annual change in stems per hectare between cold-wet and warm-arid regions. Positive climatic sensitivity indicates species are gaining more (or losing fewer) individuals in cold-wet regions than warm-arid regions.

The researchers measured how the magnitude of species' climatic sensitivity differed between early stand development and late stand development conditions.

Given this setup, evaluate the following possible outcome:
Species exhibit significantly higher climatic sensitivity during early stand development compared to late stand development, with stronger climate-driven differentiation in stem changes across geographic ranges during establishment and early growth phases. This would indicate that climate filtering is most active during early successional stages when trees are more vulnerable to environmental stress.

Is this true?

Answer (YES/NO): NO